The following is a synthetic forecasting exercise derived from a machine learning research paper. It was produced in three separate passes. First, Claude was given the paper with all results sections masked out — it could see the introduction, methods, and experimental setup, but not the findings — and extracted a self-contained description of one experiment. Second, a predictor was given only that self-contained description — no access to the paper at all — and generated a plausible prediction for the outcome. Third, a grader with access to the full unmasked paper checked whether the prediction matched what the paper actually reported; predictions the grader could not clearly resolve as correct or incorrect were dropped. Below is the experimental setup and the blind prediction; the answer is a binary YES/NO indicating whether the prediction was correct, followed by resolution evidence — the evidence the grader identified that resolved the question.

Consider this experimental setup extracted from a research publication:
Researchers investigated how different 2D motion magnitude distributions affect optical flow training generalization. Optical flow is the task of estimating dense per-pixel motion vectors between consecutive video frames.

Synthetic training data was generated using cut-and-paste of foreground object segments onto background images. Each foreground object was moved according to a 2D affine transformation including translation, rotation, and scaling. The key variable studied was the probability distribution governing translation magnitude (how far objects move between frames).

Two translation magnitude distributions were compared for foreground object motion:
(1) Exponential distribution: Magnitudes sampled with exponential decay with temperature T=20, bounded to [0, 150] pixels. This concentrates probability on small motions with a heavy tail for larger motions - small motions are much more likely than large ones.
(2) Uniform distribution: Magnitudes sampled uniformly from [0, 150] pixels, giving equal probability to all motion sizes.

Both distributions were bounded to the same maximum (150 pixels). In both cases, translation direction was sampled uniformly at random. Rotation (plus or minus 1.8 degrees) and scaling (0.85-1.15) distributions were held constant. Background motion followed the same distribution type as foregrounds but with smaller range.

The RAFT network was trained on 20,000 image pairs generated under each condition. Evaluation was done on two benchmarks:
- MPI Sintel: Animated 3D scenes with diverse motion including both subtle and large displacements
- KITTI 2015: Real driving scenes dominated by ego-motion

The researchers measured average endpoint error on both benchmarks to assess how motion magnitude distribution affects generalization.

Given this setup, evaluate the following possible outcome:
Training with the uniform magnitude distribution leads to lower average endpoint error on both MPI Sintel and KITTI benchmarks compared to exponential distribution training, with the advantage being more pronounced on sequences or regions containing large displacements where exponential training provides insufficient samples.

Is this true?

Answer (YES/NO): NO